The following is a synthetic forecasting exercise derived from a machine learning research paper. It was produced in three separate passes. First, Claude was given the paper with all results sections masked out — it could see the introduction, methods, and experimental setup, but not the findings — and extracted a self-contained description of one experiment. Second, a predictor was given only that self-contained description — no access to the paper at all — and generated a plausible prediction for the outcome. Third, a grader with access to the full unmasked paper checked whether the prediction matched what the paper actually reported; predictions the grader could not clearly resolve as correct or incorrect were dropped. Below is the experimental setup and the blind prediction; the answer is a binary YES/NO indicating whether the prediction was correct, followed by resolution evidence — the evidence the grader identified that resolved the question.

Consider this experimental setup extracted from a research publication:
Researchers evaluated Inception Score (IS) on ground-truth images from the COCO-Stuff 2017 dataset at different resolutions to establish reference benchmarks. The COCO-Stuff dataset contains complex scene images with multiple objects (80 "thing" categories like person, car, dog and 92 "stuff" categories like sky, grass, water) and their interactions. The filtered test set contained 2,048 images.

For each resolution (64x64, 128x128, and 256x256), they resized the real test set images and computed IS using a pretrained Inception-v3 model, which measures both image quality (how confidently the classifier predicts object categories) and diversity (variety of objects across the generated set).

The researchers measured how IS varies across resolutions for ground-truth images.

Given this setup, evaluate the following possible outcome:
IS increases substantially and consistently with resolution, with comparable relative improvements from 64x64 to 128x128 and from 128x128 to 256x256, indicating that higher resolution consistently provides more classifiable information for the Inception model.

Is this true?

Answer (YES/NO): NO